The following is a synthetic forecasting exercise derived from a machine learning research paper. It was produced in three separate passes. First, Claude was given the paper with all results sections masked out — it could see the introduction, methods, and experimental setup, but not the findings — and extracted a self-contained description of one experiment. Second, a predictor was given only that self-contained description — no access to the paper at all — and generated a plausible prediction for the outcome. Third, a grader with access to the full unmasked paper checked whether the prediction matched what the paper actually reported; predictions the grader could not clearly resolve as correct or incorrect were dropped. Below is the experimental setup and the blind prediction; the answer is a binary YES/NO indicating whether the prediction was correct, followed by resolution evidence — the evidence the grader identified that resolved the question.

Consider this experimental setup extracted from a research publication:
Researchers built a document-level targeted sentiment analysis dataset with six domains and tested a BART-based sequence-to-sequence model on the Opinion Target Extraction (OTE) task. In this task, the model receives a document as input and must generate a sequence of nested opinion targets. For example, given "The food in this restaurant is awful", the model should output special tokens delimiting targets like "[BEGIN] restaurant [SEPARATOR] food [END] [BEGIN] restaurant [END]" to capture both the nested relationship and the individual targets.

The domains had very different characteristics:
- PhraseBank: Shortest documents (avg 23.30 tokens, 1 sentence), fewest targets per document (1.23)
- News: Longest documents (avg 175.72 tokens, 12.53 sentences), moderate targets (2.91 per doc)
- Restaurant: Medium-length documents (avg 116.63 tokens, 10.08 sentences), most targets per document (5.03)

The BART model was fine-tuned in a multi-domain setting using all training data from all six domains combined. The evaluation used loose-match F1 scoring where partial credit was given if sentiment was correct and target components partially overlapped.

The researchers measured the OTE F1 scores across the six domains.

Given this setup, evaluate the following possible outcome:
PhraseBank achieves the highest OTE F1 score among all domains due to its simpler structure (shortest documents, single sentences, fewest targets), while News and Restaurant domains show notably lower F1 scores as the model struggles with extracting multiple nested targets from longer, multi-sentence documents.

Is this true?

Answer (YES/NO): YES